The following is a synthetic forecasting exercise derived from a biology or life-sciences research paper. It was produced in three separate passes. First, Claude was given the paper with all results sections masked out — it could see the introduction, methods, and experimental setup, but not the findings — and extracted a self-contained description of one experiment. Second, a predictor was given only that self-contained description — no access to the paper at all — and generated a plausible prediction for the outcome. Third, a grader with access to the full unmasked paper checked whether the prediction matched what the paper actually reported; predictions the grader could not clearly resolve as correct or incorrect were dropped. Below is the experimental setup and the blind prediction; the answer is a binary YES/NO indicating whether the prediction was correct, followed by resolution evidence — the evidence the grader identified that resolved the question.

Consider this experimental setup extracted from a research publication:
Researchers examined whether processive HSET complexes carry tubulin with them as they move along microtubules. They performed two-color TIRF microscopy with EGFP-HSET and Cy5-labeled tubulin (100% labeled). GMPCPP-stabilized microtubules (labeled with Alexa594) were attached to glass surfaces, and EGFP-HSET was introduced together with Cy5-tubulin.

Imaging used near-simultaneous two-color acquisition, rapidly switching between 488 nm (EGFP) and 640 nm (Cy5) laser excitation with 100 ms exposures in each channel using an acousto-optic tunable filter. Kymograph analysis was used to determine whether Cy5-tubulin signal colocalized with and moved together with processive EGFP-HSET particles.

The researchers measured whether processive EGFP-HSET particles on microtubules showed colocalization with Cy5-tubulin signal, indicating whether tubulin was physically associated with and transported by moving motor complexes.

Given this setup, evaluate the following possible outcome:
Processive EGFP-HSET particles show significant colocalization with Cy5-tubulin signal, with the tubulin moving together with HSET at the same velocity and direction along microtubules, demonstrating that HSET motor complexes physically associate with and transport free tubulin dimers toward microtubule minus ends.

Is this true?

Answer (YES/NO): YES